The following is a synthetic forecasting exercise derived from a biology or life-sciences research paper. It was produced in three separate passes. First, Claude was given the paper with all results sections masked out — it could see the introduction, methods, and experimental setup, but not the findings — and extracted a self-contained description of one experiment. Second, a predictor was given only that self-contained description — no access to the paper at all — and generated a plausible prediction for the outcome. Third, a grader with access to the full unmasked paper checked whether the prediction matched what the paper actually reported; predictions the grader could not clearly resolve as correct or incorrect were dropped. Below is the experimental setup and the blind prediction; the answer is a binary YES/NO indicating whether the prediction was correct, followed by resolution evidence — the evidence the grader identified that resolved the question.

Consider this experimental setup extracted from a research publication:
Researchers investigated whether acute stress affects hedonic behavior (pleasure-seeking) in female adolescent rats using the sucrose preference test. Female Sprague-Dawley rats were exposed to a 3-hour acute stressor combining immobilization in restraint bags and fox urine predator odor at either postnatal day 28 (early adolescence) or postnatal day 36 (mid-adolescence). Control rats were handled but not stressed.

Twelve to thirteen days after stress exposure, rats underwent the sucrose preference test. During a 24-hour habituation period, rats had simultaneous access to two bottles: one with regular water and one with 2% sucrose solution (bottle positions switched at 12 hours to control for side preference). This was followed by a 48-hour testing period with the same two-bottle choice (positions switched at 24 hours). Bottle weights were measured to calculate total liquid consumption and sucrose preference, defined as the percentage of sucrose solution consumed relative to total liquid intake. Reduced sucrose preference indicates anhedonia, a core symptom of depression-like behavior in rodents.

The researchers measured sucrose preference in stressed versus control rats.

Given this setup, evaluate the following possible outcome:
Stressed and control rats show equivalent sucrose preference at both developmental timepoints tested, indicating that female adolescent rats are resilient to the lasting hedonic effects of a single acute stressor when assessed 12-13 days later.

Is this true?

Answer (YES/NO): YES